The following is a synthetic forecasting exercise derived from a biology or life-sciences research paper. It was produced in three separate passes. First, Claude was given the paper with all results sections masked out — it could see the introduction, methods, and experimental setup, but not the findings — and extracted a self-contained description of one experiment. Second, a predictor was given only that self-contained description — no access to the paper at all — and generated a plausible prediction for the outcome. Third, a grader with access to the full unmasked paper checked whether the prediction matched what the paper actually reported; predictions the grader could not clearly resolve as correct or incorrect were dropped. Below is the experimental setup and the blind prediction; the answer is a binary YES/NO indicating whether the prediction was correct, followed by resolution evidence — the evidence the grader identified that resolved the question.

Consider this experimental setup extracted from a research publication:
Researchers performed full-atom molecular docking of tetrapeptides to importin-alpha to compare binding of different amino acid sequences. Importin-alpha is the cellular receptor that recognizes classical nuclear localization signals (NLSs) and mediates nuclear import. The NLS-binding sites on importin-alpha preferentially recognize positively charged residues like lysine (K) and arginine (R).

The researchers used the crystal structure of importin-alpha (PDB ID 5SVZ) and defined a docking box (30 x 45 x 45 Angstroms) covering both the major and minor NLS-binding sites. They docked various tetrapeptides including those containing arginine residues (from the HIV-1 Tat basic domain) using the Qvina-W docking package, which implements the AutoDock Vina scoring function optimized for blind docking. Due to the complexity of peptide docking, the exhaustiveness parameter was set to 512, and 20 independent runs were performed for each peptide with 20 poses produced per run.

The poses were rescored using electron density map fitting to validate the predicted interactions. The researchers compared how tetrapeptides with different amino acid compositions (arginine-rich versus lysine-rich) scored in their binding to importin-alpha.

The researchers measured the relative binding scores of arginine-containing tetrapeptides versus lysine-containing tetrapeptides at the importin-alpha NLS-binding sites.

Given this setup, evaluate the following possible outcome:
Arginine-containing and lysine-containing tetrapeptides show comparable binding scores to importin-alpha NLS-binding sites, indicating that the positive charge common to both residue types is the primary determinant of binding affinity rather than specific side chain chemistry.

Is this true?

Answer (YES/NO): NO